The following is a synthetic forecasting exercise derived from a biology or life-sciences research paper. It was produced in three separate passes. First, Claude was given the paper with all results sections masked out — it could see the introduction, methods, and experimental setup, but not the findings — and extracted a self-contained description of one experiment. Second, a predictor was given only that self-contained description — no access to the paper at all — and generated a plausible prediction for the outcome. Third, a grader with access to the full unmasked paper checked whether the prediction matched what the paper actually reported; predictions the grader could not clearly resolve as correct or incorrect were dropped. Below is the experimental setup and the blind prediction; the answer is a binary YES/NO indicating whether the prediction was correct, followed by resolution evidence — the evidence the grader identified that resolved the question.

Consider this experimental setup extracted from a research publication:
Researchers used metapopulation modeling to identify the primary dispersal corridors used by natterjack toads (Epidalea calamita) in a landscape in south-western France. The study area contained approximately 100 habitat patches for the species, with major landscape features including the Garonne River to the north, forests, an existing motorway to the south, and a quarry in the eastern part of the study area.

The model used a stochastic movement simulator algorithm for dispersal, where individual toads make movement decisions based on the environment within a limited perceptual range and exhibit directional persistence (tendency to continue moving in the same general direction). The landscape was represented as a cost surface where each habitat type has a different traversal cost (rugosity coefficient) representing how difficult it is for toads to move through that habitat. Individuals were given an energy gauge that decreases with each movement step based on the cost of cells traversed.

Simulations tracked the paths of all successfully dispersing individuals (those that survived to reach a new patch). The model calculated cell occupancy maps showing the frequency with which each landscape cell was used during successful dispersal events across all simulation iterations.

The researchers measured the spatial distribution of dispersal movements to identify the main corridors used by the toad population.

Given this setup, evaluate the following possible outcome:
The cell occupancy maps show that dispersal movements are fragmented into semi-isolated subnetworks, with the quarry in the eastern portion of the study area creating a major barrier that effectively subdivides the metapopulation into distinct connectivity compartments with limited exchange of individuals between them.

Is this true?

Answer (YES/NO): NO